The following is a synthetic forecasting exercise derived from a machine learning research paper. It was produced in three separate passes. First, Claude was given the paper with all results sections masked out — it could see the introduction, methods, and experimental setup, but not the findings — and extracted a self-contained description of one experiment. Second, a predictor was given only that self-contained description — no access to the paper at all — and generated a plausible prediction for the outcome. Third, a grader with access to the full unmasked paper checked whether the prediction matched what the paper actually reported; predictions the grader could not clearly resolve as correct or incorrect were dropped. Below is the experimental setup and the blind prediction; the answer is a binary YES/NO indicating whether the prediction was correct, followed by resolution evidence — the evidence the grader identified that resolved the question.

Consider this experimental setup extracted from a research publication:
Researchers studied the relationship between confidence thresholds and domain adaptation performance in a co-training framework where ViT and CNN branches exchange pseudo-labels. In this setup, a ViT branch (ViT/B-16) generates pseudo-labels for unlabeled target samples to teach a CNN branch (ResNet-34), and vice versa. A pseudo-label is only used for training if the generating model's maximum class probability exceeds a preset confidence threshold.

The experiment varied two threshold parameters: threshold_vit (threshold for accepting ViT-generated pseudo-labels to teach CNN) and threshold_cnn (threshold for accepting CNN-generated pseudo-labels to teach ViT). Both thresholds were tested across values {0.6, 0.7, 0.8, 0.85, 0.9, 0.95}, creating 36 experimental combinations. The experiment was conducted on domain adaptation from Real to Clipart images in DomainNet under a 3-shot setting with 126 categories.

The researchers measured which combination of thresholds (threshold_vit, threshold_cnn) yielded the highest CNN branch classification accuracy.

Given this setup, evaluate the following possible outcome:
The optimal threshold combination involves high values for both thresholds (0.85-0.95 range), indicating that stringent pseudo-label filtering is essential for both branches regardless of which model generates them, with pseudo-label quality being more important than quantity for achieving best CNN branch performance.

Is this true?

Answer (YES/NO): NO